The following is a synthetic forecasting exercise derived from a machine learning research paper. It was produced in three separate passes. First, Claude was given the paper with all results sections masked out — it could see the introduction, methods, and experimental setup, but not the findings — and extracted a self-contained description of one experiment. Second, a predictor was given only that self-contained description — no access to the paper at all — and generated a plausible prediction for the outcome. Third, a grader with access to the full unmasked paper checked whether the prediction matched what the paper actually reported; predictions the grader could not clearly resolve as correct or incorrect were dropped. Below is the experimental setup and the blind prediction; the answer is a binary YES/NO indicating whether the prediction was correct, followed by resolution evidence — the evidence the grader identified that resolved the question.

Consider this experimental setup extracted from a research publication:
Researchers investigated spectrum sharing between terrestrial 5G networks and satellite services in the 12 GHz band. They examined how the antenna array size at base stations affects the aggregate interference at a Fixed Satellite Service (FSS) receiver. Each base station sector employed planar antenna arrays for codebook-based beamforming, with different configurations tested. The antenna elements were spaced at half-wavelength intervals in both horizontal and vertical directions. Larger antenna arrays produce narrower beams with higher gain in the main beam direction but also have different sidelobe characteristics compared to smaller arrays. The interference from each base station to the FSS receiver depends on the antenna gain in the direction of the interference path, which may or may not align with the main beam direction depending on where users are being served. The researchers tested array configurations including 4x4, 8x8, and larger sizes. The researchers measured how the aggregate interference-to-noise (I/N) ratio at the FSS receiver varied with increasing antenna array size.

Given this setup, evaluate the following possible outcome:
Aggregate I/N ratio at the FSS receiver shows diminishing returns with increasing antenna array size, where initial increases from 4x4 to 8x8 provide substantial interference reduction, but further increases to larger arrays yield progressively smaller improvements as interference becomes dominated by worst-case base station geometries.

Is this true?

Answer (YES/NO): NO